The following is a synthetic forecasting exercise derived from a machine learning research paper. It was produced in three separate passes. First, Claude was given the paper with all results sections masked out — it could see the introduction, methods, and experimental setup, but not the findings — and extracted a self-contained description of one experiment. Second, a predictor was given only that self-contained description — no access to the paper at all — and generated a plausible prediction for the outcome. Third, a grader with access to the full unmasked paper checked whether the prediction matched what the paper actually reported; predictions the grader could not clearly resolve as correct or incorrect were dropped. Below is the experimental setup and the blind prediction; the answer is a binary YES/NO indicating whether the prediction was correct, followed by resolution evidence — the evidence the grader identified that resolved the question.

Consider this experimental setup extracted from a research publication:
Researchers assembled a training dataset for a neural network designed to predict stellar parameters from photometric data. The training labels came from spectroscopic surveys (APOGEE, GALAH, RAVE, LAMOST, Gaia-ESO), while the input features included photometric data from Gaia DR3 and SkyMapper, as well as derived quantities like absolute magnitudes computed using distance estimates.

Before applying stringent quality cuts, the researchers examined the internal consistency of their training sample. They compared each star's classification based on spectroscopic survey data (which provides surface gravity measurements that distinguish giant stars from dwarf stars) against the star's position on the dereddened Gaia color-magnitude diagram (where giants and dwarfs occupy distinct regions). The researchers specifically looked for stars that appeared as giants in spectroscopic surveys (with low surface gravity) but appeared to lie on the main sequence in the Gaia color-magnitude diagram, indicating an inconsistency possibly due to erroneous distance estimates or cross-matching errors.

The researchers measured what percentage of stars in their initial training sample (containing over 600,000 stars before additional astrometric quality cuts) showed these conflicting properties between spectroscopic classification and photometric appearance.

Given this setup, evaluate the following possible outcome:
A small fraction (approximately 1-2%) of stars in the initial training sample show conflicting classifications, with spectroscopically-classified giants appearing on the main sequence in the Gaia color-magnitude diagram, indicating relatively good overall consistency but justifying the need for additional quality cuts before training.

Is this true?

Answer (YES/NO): NO